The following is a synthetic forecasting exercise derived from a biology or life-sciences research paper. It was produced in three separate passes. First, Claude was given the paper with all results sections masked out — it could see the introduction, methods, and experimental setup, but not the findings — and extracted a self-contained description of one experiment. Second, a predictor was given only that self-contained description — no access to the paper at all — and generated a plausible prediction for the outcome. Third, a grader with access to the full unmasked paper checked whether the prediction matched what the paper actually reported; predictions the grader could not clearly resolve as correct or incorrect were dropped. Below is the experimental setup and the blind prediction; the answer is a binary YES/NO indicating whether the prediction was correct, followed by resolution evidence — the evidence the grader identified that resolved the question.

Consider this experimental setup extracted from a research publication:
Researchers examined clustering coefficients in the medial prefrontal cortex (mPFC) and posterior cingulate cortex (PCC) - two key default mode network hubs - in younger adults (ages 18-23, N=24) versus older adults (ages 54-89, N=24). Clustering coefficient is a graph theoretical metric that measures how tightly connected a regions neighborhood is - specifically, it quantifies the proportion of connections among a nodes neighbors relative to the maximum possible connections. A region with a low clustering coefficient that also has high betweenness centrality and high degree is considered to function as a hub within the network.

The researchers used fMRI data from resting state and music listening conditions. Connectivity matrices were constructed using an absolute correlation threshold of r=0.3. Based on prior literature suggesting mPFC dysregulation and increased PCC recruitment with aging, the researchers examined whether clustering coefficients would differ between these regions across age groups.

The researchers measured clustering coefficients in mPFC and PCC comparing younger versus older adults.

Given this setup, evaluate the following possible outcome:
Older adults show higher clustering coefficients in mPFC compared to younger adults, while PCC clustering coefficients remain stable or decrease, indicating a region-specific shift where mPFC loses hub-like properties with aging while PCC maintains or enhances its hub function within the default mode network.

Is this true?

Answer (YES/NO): NO